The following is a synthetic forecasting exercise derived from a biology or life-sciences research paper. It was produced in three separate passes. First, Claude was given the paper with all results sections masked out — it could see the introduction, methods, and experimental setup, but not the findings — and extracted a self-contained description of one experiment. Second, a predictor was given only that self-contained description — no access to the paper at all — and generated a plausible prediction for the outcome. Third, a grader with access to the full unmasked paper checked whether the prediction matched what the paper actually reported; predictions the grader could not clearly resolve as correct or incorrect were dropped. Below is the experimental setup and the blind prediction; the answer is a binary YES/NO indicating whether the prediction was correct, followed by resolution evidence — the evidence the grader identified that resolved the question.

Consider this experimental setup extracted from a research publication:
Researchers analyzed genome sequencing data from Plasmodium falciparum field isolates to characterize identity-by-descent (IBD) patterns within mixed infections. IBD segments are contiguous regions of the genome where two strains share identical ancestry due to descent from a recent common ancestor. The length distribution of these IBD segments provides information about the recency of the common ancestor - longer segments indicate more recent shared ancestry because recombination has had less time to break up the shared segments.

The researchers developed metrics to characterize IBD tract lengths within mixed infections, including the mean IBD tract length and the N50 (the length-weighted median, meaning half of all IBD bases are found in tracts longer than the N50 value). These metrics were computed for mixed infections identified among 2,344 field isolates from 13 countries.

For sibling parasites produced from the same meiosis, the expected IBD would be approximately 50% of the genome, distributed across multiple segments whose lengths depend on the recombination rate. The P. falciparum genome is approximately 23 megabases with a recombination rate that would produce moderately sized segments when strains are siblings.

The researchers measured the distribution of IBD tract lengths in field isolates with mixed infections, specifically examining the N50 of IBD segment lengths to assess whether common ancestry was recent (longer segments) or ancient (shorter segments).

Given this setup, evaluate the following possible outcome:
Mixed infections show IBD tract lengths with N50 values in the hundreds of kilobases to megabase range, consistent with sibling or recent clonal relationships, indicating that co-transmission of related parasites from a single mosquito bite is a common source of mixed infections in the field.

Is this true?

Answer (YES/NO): YES